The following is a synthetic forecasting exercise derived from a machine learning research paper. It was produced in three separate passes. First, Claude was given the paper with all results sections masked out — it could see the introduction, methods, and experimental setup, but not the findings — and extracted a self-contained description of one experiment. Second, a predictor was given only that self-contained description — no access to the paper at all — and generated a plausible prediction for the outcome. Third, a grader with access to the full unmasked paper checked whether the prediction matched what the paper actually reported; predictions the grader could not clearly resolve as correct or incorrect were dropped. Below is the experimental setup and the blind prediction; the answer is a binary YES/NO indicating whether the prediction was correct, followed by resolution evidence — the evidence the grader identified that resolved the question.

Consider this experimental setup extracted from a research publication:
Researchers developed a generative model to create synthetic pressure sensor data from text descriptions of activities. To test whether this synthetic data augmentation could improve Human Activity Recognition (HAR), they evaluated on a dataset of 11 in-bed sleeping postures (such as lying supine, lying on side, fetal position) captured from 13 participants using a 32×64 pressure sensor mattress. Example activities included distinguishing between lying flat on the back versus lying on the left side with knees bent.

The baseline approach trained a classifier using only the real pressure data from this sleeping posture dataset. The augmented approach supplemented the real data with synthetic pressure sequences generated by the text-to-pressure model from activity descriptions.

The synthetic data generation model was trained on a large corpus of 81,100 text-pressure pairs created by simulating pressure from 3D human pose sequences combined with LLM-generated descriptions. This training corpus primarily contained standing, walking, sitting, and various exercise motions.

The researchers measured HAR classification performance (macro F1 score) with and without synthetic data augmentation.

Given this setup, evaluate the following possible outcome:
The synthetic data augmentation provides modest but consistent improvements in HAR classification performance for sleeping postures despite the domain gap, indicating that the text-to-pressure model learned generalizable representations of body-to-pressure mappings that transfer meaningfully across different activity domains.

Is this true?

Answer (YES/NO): NO